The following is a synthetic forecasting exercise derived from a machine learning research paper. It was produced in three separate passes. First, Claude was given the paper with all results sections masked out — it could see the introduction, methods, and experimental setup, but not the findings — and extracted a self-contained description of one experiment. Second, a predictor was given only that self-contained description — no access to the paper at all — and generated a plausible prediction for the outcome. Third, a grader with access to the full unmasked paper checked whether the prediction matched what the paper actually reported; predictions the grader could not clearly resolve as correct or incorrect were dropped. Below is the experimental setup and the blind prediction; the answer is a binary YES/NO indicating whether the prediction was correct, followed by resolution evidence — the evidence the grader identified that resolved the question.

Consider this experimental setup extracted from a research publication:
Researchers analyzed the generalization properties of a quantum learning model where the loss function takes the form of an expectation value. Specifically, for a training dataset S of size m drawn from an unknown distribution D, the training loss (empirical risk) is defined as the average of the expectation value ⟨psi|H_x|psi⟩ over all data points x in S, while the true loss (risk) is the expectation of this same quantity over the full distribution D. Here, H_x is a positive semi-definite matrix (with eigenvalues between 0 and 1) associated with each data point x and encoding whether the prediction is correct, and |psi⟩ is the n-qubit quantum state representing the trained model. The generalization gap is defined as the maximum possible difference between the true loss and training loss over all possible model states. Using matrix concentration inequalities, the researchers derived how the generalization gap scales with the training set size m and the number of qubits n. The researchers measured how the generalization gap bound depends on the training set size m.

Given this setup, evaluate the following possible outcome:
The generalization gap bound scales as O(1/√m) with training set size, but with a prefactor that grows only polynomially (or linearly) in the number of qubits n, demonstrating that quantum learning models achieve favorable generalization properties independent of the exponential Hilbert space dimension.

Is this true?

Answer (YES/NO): YES